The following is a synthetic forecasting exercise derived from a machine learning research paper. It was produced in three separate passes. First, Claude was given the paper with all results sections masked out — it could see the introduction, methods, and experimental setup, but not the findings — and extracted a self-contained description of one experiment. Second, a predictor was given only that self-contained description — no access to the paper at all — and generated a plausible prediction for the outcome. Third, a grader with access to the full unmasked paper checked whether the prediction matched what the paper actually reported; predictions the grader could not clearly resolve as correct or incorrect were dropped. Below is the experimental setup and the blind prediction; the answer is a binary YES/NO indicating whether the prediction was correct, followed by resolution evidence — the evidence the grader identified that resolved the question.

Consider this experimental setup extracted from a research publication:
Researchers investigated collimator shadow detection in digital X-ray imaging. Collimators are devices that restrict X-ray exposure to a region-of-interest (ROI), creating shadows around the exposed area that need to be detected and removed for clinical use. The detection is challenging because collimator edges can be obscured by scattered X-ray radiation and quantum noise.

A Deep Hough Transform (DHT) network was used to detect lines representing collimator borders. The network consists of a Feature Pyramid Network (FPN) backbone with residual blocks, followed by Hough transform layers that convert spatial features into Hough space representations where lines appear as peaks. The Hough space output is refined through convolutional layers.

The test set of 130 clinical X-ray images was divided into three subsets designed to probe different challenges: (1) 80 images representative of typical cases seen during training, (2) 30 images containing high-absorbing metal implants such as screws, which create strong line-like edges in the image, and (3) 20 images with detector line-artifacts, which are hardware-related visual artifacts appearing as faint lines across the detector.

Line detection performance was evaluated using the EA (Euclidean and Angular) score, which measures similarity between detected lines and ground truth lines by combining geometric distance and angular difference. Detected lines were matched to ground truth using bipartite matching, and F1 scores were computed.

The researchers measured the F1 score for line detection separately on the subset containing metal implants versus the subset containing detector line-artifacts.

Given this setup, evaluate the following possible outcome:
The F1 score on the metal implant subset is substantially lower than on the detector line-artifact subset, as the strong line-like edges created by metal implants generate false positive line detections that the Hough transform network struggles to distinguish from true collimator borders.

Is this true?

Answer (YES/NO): NO